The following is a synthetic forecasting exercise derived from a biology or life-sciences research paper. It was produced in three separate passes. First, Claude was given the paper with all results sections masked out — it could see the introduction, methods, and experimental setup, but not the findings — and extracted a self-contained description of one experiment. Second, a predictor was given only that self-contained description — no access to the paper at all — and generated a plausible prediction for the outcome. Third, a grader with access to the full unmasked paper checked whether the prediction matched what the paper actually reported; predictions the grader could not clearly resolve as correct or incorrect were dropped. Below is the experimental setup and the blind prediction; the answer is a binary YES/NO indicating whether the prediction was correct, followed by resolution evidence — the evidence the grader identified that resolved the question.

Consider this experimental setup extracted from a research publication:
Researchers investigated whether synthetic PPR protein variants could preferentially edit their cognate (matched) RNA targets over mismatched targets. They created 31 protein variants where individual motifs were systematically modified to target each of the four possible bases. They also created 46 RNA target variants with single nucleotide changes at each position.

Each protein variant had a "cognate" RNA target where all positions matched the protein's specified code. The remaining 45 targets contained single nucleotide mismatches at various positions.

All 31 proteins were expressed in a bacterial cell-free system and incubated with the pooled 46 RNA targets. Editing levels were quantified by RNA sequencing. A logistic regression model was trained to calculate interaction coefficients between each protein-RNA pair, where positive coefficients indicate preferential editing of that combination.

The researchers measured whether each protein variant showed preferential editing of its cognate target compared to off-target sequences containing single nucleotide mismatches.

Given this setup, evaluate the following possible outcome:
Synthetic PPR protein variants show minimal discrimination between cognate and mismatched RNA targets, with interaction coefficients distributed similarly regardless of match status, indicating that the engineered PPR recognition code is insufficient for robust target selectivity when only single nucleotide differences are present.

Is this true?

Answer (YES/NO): NO